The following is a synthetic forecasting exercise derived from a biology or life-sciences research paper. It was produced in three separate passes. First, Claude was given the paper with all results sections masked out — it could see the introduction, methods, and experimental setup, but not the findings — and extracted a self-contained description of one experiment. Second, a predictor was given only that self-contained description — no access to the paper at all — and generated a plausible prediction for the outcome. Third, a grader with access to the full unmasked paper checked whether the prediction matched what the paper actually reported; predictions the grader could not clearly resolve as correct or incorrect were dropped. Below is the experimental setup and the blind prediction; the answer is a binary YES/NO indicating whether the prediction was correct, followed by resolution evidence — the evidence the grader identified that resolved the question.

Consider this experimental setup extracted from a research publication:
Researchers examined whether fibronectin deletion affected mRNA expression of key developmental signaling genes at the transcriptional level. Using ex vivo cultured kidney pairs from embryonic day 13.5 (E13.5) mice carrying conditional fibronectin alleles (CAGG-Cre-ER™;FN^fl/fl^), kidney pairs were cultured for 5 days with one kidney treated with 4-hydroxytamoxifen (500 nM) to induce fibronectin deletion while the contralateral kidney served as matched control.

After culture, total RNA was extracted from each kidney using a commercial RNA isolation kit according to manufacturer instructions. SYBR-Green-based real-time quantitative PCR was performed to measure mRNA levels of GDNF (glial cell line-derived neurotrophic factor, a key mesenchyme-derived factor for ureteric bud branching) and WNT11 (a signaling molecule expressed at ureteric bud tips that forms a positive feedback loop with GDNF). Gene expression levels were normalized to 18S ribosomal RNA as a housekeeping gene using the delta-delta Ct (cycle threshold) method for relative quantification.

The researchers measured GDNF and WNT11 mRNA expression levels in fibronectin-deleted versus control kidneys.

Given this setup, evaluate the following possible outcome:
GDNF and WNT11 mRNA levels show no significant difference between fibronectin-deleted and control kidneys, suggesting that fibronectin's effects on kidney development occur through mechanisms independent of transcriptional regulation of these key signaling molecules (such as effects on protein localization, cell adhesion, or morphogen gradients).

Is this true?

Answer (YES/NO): NO